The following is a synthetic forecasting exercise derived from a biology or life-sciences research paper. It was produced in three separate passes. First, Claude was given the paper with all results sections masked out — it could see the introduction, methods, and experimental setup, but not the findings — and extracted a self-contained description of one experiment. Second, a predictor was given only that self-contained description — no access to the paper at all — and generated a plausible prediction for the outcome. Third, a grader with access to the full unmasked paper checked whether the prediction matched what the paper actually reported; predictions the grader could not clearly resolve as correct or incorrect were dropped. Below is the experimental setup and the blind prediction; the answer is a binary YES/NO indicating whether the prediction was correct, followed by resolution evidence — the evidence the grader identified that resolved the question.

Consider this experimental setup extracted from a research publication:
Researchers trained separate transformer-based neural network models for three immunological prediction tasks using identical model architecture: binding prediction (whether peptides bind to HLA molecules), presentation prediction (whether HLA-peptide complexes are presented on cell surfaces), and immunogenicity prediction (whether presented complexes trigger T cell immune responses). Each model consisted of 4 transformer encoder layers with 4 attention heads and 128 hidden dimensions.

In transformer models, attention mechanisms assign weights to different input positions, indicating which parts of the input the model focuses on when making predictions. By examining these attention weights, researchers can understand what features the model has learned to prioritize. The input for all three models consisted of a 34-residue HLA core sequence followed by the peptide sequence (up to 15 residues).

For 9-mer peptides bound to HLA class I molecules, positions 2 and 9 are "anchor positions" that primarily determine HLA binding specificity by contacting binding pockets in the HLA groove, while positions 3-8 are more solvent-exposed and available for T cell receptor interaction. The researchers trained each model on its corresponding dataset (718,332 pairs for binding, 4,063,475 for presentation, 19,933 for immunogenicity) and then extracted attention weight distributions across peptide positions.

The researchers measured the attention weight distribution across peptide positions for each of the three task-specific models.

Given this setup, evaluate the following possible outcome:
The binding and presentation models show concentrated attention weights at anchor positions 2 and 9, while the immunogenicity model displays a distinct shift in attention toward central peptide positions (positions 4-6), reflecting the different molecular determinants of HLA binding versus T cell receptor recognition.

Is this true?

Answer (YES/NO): NO